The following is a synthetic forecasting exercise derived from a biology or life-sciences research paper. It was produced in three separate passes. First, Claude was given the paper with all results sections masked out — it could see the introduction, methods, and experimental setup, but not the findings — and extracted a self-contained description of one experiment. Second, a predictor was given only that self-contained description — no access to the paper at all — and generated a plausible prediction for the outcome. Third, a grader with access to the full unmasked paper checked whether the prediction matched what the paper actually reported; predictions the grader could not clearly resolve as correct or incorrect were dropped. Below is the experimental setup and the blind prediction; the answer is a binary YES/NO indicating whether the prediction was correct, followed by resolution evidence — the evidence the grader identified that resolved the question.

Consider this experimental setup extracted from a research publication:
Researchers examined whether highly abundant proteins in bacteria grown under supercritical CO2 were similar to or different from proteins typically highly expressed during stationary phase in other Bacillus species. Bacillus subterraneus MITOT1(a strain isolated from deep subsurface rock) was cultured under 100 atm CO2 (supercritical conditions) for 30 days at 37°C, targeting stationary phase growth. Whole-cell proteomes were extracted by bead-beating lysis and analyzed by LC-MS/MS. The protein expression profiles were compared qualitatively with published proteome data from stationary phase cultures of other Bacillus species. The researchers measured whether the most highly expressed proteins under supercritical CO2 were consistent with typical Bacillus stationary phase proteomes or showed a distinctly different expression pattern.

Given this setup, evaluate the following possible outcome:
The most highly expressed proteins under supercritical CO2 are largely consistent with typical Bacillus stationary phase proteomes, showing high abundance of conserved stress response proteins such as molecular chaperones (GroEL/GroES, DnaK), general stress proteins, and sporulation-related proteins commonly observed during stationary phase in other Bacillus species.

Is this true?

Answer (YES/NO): NO